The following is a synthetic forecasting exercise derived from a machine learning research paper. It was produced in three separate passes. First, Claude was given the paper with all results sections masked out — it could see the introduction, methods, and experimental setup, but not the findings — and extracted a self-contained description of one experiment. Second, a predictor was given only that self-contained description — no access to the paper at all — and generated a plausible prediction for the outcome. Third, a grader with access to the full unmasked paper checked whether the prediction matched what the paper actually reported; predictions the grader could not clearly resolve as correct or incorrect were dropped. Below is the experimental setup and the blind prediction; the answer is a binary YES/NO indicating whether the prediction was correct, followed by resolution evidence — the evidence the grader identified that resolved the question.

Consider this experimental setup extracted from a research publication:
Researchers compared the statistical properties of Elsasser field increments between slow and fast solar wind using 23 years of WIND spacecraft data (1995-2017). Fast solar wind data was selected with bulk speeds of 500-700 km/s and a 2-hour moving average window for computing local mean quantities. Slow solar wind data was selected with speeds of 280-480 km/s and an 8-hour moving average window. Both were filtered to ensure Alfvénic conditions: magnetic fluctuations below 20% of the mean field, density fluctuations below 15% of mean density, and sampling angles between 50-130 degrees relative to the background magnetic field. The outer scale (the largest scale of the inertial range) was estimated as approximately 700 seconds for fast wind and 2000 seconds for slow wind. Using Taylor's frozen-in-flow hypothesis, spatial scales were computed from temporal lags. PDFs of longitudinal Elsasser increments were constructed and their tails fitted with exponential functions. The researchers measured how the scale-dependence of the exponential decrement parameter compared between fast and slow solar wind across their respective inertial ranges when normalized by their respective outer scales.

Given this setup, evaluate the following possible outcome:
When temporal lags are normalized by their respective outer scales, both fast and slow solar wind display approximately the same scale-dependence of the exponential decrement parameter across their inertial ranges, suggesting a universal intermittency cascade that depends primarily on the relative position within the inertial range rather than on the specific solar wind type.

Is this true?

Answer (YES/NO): NO